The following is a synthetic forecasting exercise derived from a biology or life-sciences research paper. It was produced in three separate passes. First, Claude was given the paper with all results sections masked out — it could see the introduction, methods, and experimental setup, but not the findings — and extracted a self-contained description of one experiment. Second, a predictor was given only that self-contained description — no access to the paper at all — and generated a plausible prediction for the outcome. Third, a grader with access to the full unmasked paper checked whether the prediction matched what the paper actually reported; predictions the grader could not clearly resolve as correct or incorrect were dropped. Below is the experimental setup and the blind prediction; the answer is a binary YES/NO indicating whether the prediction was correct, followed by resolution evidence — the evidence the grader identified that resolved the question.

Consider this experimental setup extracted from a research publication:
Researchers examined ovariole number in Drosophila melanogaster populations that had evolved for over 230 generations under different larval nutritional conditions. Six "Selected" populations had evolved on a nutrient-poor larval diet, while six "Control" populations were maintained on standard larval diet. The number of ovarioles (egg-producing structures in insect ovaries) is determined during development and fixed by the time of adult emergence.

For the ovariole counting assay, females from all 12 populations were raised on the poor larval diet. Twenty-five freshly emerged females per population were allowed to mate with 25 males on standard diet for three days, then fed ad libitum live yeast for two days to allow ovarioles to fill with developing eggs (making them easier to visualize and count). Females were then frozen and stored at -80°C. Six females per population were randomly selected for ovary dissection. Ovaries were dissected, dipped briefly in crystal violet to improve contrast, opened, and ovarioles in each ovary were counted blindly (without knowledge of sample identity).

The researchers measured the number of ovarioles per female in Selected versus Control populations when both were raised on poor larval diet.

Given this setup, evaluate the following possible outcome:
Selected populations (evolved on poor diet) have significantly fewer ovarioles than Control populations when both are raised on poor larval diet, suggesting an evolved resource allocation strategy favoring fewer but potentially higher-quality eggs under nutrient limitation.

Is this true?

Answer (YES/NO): NO